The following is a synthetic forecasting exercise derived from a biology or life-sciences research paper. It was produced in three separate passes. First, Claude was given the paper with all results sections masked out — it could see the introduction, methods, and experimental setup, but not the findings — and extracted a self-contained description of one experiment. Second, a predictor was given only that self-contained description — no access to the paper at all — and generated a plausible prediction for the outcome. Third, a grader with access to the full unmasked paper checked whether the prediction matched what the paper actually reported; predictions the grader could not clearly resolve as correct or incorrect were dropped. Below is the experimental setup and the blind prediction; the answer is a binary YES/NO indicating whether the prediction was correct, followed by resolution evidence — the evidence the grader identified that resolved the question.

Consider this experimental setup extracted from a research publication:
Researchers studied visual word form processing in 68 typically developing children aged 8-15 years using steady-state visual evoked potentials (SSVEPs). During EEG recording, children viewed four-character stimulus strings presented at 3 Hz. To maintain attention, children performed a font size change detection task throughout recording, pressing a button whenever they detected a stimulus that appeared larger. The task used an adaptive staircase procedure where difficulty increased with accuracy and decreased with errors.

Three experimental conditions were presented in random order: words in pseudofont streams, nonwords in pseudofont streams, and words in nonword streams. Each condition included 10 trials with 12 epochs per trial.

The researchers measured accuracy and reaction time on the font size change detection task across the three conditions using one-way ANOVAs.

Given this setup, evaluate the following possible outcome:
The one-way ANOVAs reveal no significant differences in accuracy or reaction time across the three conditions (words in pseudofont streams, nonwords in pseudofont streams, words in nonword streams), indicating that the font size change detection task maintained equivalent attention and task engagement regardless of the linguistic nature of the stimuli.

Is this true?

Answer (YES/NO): NO